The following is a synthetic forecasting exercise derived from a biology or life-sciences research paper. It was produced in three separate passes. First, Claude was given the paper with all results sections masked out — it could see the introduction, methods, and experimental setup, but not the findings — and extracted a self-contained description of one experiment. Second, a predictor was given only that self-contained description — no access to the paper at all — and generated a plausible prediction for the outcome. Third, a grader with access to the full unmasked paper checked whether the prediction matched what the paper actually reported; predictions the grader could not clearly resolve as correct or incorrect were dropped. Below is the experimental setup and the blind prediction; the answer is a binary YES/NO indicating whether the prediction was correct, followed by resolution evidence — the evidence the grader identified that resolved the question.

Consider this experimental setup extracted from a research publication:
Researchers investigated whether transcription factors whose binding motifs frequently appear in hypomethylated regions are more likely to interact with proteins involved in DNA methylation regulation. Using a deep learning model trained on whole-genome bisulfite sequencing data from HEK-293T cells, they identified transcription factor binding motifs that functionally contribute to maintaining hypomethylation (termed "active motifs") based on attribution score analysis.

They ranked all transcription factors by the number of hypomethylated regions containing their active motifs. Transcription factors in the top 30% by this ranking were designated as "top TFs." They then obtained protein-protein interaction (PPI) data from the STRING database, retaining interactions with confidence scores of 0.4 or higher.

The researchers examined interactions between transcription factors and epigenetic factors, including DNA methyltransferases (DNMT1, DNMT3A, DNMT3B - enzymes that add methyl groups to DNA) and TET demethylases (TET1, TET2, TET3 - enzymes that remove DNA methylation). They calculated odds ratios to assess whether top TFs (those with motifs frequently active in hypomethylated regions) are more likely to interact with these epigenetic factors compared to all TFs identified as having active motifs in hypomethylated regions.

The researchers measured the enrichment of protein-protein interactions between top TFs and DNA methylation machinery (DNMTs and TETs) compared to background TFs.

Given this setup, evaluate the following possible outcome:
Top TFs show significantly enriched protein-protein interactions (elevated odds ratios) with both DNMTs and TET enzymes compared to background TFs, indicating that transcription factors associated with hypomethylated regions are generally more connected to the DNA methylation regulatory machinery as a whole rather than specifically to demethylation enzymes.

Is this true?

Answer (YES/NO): YES